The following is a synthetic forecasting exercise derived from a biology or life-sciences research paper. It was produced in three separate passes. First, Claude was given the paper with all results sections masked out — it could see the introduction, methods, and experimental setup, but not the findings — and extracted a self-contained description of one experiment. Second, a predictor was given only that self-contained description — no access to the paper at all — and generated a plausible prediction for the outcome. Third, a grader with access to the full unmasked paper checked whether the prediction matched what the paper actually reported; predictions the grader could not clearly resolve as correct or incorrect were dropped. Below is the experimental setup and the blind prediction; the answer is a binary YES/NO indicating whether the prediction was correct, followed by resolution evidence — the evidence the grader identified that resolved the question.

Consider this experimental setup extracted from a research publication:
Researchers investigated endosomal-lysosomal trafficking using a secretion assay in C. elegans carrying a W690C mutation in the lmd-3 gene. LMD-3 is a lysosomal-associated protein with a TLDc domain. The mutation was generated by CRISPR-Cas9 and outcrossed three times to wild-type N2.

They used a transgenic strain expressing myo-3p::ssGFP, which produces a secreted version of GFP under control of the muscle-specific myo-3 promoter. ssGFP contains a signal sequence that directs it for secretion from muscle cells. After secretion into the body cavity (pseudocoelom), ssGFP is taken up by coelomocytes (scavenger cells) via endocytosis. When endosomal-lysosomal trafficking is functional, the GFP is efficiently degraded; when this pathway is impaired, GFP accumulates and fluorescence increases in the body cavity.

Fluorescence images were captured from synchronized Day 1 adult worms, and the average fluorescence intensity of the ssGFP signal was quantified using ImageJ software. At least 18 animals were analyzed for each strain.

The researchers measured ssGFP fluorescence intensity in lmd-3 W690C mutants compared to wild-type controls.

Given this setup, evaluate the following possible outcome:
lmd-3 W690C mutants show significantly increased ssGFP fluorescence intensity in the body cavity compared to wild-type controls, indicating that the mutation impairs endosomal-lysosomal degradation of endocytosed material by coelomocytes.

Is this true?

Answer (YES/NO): YES